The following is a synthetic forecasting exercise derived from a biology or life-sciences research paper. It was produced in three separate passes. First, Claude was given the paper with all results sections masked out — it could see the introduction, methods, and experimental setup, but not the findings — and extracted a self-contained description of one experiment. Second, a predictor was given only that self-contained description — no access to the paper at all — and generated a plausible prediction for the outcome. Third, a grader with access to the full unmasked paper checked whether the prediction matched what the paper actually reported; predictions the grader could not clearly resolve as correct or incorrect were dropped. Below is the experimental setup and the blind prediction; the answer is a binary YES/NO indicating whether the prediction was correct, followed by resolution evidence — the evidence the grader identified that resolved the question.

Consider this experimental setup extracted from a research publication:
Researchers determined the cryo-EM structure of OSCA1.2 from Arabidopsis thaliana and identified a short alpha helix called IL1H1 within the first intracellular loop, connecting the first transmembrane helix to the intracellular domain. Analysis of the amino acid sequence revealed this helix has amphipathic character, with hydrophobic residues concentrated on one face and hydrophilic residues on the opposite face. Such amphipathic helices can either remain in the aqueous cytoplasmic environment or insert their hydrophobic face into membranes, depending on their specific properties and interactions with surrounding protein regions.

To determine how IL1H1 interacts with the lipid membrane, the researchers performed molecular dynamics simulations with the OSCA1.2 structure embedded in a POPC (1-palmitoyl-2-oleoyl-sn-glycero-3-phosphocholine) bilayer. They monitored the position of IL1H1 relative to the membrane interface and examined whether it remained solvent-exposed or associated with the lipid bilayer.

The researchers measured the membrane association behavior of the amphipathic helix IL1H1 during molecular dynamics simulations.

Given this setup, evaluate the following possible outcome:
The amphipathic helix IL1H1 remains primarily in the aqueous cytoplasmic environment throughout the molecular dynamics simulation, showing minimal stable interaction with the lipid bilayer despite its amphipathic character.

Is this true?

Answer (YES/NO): NO